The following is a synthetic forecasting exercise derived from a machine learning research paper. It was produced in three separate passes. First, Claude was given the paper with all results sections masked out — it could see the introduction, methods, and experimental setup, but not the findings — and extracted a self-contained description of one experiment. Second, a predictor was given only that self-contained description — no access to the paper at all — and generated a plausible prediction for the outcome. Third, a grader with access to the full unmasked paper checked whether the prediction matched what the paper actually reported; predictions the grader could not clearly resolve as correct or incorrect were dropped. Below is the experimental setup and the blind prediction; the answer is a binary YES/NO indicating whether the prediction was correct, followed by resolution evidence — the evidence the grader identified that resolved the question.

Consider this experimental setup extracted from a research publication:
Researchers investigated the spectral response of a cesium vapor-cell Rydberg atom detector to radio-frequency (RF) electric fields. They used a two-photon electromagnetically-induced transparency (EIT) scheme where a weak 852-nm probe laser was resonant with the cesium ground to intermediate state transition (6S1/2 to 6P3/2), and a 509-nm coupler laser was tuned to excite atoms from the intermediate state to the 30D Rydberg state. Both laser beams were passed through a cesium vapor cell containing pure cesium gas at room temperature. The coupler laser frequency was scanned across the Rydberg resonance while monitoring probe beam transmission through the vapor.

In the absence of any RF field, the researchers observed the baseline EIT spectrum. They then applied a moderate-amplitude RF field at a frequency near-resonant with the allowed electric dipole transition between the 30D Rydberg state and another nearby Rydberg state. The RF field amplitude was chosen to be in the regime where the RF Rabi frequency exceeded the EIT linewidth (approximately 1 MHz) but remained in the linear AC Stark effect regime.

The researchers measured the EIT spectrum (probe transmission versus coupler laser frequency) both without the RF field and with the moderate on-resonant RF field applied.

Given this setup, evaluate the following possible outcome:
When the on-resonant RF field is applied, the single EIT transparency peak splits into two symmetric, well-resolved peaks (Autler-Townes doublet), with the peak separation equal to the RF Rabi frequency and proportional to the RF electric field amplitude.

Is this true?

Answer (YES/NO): YES